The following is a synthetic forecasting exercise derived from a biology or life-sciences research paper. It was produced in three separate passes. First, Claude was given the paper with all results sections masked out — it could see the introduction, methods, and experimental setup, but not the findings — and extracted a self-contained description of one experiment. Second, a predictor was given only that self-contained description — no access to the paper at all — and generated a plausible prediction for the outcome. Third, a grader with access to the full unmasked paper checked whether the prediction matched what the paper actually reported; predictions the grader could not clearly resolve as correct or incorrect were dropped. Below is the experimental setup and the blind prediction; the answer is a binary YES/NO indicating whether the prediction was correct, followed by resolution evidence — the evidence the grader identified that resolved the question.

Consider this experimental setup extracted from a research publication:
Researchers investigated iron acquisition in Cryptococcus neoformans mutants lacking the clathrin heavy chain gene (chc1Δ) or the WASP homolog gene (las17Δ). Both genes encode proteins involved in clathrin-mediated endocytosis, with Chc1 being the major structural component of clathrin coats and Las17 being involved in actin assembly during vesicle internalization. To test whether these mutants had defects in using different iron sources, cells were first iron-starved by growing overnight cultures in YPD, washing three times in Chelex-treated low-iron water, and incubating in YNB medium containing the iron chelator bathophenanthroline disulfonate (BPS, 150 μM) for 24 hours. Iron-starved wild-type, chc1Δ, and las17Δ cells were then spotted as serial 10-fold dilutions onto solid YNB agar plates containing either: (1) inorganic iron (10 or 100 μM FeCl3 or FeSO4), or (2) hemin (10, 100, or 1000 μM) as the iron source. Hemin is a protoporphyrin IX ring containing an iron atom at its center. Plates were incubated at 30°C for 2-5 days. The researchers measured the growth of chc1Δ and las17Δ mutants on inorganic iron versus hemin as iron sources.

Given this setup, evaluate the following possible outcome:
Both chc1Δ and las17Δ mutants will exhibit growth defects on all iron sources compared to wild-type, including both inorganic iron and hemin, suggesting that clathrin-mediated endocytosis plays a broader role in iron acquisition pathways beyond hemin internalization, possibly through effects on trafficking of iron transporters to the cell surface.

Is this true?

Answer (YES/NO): NO